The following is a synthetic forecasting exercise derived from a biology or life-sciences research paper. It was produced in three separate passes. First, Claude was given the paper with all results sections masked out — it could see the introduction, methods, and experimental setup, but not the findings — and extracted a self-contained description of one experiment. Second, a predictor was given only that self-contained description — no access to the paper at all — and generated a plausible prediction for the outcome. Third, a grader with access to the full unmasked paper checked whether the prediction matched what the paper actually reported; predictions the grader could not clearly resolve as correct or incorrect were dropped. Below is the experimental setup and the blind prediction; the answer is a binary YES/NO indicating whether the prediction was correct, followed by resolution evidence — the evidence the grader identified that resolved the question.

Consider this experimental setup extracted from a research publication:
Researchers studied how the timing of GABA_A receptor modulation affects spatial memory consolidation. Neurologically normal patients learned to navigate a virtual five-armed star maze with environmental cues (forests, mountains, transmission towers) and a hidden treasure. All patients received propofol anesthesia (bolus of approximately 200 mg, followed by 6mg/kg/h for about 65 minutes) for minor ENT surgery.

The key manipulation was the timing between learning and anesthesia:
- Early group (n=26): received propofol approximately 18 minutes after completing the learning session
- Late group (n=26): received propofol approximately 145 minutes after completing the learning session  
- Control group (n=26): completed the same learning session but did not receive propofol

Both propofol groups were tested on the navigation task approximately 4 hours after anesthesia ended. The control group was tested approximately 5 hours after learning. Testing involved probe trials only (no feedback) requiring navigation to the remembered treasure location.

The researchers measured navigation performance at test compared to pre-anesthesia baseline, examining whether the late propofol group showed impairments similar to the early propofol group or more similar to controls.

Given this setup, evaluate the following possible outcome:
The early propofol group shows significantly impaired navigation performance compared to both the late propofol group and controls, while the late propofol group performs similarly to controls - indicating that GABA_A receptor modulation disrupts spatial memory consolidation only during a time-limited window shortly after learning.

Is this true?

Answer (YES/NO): YES